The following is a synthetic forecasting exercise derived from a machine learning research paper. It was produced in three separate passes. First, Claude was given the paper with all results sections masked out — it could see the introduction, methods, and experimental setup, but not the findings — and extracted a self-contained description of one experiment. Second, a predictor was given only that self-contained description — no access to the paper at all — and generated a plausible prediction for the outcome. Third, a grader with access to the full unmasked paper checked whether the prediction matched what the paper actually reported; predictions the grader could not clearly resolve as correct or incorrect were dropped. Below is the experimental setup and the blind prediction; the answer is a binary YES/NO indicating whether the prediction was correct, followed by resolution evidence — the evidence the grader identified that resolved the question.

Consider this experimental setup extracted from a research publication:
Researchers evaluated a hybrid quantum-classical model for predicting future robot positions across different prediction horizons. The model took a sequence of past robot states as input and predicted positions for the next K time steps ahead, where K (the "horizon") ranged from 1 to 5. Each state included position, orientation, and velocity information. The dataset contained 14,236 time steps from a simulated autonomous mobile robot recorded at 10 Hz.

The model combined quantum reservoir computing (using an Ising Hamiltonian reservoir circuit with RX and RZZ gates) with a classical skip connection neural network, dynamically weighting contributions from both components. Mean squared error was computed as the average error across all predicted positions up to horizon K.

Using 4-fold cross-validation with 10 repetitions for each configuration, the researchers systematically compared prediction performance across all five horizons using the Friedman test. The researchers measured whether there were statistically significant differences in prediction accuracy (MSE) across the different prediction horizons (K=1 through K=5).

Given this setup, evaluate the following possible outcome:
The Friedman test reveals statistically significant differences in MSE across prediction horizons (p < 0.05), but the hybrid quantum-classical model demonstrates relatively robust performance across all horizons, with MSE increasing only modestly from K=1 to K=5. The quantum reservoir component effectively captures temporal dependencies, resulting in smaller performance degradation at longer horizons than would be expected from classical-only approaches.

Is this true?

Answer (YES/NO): NO